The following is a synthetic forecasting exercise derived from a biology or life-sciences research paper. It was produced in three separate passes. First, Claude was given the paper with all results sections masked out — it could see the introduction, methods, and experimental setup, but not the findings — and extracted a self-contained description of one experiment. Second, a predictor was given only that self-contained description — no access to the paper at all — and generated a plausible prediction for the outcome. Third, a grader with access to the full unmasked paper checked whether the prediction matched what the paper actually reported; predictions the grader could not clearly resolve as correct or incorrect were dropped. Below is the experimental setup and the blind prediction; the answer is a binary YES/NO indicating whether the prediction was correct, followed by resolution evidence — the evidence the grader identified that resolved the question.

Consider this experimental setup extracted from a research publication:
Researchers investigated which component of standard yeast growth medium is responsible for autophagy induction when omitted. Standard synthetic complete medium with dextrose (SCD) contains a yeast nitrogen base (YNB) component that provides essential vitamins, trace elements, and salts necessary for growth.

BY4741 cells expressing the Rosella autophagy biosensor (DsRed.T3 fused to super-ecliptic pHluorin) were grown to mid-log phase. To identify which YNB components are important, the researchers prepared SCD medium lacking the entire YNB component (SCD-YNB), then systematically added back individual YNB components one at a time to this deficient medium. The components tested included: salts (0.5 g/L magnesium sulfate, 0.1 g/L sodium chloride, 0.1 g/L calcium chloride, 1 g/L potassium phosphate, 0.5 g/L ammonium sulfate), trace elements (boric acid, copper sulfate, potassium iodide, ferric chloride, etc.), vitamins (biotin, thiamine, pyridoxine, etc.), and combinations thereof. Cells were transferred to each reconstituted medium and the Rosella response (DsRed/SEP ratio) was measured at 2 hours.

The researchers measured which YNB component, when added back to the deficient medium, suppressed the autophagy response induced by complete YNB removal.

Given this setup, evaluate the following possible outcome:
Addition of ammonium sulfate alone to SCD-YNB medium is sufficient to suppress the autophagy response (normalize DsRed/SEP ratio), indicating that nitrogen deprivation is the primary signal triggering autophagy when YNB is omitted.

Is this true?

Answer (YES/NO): NO